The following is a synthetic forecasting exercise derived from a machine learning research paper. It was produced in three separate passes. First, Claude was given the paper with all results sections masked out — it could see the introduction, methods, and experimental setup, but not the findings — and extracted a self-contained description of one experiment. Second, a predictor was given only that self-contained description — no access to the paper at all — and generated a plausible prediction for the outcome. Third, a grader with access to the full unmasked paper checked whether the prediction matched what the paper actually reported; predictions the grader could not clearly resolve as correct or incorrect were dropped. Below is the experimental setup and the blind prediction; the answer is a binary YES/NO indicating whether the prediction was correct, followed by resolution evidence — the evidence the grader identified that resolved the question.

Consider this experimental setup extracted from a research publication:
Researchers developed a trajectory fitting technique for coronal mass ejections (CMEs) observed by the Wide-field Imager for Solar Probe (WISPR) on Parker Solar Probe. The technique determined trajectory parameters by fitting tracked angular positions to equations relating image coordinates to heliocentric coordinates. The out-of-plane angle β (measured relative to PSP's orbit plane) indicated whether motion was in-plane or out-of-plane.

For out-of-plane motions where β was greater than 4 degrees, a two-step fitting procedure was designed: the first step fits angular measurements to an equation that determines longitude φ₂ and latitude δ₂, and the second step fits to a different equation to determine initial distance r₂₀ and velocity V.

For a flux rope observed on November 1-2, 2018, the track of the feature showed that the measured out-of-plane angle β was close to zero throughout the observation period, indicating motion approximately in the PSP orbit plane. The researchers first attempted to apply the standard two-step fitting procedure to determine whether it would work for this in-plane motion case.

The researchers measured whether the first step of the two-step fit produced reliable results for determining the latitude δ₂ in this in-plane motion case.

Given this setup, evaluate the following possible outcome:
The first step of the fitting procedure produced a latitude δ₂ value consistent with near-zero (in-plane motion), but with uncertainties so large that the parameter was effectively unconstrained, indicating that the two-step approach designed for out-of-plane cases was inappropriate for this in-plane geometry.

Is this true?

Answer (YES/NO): NO